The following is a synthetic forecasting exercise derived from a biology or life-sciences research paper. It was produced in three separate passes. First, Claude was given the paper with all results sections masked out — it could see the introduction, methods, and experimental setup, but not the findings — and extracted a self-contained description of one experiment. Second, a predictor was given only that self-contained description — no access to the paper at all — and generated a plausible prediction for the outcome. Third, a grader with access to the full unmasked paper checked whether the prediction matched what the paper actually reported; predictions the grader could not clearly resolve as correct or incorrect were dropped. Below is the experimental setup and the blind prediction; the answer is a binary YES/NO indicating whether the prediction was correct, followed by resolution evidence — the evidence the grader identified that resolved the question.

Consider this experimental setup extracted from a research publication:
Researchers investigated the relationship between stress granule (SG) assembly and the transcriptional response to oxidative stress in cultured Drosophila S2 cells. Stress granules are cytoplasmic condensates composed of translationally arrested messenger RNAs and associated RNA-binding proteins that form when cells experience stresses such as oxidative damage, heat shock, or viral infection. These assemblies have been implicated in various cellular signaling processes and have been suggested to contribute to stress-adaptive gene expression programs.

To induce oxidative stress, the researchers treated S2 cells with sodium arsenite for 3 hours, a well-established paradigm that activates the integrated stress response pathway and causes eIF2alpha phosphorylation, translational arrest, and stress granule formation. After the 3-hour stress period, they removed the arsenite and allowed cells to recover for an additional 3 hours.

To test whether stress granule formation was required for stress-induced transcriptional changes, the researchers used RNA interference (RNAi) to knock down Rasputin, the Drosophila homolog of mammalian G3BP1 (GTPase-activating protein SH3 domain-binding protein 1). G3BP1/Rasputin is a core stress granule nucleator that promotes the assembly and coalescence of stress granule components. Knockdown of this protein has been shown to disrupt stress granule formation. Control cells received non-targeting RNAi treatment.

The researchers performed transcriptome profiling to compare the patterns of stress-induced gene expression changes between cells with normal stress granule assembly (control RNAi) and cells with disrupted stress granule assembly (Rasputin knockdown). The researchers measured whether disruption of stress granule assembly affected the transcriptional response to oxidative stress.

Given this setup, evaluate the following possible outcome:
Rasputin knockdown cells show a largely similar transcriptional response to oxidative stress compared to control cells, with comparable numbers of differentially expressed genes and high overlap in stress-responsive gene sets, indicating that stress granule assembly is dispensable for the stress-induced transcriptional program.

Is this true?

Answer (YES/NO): YES